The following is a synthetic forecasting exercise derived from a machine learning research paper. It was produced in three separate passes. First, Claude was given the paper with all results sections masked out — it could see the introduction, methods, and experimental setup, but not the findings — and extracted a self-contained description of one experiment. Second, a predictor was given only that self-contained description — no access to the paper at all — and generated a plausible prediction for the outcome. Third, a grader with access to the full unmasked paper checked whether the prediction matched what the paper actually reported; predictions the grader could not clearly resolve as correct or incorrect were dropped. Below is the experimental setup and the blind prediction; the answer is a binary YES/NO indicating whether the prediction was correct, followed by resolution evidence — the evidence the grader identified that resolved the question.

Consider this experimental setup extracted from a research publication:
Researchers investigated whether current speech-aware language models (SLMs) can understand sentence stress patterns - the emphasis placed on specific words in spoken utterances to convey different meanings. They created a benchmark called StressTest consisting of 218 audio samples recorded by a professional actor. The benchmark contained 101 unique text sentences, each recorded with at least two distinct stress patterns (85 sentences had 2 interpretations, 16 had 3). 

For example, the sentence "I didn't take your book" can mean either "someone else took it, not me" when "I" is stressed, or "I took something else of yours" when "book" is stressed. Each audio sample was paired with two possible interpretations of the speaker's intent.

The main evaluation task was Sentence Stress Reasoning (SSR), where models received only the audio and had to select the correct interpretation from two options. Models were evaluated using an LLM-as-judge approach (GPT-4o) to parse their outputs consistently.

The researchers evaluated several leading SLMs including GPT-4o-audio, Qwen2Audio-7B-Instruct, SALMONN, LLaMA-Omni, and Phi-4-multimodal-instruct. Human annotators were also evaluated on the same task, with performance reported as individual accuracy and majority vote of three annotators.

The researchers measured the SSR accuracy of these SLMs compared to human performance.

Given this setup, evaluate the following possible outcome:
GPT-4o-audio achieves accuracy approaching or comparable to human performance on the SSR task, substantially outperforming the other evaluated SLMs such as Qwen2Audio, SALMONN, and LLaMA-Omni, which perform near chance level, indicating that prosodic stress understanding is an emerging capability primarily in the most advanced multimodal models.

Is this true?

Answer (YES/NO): NO